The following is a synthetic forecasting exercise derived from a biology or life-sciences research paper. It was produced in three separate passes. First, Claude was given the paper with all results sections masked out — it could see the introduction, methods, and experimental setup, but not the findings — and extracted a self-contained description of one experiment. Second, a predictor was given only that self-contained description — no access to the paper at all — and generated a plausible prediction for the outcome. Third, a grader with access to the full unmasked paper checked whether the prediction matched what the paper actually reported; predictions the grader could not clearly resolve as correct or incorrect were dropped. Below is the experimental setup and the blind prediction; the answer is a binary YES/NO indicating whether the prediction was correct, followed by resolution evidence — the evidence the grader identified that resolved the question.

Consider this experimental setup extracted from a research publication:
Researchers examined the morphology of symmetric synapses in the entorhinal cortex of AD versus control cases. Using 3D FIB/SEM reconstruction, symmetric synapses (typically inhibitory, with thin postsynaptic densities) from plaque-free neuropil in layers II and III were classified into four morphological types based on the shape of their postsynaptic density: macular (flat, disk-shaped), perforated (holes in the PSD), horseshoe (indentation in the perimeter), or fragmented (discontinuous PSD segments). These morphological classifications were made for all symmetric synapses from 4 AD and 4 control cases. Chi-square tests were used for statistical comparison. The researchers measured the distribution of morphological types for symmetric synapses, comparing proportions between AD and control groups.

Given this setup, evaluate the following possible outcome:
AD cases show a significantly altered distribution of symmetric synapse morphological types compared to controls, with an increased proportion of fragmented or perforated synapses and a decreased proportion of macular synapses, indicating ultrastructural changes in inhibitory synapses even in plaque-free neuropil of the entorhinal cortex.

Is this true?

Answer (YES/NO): NO